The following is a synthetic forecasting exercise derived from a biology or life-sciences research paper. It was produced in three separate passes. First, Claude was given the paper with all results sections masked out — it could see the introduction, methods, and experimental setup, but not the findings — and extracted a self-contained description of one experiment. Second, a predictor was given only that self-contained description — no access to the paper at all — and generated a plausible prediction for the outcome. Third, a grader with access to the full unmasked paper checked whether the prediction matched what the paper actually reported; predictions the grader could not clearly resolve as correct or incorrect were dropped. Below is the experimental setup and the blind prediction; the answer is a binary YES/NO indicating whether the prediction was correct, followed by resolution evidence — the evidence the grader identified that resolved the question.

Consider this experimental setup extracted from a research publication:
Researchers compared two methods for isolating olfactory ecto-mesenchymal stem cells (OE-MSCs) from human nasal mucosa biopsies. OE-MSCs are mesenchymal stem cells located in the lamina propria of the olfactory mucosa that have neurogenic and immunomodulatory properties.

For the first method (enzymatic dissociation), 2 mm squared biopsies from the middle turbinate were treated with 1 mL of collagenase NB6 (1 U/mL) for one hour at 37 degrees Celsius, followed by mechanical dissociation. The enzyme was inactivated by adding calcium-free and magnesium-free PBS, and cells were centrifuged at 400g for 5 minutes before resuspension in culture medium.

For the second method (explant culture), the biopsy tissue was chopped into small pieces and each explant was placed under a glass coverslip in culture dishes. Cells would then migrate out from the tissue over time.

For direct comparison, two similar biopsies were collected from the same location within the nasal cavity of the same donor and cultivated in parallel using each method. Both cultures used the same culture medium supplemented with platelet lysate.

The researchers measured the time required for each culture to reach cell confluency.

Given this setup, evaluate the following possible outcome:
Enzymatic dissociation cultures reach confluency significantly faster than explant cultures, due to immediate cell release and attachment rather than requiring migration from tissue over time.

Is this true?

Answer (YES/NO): YES